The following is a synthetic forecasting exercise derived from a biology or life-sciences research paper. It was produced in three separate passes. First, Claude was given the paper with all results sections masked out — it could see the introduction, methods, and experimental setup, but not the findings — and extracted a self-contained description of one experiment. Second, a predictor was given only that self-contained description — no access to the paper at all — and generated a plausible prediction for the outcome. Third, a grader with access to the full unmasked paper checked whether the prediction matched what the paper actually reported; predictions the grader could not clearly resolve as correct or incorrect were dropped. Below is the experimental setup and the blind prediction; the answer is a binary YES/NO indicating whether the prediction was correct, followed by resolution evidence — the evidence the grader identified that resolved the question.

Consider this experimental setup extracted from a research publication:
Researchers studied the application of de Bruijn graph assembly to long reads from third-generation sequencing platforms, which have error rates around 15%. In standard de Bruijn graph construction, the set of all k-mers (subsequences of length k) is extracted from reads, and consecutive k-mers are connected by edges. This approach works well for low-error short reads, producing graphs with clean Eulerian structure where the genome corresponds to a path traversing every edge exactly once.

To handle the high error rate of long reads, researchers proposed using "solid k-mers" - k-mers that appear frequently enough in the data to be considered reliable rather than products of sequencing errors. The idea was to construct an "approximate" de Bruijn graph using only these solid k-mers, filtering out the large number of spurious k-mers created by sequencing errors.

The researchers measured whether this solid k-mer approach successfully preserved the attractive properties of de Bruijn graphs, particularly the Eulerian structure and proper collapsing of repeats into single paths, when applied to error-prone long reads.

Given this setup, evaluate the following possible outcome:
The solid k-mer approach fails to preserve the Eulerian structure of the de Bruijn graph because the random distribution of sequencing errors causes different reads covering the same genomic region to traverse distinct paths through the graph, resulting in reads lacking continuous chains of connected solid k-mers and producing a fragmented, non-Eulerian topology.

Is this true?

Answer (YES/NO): YES